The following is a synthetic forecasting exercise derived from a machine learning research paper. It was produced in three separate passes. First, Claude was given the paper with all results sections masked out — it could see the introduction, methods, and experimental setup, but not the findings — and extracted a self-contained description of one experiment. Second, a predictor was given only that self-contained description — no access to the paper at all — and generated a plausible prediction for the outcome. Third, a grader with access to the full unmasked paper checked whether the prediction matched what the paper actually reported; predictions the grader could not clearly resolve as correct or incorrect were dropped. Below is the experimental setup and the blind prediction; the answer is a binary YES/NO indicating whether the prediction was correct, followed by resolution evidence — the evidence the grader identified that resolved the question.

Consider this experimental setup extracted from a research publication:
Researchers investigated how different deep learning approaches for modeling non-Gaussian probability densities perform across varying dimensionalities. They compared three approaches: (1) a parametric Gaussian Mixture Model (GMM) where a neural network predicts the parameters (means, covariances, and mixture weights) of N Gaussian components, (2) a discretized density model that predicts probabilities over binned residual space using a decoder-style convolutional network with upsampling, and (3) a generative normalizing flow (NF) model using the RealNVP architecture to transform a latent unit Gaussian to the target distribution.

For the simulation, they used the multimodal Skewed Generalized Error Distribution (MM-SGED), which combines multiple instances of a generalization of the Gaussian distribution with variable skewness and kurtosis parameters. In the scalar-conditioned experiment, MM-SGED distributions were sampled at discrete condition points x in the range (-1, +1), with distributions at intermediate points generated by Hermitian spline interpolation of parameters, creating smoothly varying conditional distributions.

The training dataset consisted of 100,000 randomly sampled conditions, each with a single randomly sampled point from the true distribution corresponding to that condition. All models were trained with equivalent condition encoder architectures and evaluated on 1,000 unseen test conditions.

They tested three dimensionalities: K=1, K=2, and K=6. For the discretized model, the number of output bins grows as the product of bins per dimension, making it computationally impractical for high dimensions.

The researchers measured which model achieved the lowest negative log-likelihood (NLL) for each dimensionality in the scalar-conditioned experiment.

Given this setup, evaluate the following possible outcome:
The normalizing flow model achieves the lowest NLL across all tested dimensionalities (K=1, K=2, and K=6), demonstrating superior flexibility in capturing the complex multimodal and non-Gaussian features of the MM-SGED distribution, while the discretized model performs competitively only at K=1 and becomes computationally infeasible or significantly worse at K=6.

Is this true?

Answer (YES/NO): NO